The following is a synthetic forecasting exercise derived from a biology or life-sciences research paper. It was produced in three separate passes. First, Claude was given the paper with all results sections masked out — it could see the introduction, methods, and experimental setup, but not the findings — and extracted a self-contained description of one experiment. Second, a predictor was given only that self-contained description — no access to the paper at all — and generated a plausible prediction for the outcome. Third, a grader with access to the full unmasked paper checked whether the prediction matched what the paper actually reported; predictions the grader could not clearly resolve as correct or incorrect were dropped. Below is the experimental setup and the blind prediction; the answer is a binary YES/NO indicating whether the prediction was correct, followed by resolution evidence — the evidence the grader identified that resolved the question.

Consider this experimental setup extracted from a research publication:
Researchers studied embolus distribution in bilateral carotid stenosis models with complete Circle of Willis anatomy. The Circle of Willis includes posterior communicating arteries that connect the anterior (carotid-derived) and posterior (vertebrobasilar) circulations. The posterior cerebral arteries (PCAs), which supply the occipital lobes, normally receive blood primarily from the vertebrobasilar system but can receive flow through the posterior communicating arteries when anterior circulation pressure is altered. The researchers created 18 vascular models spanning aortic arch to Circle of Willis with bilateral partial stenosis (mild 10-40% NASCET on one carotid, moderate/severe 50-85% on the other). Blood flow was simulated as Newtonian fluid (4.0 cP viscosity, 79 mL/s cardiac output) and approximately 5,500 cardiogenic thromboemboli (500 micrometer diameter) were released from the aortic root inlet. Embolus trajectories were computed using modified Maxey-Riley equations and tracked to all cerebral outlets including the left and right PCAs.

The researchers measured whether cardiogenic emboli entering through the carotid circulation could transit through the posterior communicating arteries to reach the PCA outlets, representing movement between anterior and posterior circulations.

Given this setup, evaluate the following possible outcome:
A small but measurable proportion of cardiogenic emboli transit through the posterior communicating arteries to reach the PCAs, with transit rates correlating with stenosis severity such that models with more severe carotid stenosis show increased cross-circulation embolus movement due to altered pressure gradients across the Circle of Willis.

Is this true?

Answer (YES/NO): NO